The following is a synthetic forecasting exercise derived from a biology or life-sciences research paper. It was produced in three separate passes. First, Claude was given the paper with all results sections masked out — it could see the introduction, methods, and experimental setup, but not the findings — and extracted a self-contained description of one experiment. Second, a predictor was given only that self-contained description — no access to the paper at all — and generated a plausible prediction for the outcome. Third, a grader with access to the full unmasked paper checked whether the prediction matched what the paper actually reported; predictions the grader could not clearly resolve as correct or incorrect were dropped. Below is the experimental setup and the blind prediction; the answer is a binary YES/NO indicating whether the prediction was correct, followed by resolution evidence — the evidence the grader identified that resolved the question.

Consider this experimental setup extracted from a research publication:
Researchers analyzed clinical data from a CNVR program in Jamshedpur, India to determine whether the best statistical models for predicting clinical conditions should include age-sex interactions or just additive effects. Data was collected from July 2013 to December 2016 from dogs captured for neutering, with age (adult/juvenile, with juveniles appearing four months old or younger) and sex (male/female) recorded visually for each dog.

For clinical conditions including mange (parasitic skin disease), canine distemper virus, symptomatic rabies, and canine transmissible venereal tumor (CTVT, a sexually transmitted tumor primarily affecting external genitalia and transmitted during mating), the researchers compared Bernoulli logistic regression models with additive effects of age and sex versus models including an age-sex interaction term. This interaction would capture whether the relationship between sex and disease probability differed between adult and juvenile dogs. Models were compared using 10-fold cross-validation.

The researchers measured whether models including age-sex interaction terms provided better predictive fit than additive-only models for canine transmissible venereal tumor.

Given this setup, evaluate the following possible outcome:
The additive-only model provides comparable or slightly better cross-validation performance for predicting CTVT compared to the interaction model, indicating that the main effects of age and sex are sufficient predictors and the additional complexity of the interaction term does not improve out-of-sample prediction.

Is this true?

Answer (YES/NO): YES